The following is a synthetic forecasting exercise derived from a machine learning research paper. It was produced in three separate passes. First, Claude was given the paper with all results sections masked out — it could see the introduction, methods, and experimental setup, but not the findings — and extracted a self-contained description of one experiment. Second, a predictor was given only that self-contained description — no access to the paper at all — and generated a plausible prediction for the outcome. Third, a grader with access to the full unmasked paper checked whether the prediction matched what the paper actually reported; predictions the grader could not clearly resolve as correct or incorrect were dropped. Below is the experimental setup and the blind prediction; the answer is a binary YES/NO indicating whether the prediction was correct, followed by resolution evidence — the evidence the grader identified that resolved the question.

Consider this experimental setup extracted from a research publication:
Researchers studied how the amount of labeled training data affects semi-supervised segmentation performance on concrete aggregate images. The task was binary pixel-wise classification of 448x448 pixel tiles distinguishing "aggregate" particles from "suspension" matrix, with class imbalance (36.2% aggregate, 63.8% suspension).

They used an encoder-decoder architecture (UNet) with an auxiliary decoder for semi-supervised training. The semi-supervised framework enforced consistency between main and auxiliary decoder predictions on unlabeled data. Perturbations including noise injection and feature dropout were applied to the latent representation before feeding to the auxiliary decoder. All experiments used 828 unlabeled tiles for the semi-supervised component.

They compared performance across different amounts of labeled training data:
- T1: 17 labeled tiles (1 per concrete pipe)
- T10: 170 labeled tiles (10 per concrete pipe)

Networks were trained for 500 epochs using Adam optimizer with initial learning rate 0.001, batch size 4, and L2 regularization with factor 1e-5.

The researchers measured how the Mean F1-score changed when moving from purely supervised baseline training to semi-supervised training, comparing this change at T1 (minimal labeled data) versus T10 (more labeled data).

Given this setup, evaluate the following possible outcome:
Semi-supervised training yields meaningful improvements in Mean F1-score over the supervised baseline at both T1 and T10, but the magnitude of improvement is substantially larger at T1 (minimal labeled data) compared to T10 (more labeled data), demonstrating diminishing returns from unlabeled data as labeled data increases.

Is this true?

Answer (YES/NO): YES